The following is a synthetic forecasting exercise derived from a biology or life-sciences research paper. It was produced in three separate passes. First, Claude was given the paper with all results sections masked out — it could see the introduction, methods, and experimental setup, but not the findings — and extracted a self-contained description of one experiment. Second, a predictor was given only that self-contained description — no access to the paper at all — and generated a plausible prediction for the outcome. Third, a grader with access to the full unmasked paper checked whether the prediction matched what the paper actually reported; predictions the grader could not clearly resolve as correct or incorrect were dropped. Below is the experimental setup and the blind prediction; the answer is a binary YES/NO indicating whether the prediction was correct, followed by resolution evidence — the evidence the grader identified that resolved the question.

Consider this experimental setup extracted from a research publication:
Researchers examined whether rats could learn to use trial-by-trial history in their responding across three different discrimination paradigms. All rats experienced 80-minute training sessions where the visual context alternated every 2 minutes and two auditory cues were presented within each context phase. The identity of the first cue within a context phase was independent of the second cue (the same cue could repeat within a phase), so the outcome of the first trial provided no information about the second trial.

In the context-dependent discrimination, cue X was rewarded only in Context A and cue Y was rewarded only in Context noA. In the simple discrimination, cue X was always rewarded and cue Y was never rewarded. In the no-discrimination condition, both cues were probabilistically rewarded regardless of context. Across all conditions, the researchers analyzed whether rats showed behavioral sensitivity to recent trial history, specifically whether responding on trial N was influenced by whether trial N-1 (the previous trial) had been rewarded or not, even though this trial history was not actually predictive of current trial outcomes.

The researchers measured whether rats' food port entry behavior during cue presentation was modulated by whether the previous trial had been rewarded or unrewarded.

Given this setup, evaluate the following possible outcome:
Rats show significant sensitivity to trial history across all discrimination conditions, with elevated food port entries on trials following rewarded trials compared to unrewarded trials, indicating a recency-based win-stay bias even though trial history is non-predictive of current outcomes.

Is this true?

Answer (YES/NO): NO